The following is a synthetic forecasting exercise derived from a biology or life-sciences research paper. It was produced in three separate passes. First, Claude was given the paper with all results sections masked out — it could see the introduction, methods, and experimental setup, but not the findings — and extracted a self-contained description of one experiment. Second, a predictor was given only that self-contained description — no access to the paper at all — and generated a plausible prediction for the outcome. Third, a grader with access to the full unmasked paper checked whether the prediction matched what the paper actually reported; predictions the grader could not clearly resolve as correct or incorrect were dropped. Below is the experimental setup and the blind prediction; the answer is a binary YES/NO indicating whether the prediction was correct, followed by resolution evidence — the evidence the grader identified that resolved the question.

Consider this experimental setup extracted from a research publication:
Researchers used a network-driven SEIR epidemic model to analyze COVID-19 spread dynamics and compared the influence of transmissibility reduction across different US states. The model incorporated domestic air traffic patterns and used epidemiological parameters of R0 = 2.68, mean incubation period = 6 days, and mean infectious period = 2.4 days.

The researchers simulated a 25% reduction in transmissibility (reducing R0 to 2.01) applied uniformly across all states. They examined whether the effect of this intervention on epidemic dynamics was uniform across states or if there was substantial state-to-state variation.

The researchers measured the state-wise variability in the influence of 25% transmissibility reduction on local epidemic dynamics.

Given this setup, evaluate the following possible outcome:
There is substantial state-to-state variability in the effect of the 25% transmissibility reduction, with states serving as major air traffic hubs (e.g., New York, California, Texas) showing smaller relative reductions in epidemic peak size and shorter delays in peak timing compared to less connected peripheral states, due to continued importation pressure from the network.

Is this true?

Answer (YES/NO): NO